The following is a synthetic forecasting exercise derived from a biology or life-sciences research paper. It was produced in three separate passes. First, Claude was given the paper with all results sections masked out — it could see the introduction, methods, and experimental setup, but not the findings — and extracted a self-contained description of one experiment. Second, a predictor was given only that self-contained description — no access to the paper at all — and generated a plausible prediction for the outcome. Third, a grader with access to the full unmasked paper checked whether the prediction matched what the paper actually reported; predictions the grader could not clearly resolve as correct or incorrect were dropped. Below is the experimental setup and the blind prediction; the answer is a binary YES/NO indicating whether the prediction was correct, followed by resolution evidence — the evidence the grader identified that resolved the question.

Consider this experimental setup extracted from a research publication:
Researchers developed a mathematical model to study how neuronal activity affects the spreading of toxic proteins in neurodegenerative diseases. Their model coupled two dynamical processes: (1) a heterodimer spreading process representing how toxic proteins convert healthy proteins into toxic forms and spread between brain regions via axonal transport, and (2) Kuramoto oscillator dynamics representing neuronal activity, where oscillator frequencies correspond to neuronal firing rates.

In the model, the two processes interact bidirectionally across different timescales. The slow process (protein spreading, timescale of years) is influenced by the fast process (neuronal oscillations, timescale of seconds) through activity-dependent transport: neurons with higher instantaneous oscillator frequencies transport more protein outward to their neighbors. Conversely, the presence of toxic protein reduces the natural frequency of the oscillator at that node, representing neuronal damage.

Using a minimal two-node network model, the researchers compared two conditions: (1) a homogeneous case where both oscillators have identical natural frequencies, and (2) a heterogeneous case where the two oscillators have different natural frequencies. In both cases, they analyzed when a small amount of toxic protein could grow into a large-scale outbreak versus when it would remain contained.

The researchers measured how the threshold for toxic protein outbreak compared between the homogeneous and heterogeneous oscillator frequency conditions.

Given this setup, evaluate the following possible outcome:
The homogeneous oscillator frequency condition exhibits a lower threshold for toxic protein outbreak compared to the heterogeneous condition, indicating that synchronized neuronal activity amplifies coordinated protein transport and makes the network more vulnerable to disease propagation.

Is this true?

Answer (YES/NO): NO